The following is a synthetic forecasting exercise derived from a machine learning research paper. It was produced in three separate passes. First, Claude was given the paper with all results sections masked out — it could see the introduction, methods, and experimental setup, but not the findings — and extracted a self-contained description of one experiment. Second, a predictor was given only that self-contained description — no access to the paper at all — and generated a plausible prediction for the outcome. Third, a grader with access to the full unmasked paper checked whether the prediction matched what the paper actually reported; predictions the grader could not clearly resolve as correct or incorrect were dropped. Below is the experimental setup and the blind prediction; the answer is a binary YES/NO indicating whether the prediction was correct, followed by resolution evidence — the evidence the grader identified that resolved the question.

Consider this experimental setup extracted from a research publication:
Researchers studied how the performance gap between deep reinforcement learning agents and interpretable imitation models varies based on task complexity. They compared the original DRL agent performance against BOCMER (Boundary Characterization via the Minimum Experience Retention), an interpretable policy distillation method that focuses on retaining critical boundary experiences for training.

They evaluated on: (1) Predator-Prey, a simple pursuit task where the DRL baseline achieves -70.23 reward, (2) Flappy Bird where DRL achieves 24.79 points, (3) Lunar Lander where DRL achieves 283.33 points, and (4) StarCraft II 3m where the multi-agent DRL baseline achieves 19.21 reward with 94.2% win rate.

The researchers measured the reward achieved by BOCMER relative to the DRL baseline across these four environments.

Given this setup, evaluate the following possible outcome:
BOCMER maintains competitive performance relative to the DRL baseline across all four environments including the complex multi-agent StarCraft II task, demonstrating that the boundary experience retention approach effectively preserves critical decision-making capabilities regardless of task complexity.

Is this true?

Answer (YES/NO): NO